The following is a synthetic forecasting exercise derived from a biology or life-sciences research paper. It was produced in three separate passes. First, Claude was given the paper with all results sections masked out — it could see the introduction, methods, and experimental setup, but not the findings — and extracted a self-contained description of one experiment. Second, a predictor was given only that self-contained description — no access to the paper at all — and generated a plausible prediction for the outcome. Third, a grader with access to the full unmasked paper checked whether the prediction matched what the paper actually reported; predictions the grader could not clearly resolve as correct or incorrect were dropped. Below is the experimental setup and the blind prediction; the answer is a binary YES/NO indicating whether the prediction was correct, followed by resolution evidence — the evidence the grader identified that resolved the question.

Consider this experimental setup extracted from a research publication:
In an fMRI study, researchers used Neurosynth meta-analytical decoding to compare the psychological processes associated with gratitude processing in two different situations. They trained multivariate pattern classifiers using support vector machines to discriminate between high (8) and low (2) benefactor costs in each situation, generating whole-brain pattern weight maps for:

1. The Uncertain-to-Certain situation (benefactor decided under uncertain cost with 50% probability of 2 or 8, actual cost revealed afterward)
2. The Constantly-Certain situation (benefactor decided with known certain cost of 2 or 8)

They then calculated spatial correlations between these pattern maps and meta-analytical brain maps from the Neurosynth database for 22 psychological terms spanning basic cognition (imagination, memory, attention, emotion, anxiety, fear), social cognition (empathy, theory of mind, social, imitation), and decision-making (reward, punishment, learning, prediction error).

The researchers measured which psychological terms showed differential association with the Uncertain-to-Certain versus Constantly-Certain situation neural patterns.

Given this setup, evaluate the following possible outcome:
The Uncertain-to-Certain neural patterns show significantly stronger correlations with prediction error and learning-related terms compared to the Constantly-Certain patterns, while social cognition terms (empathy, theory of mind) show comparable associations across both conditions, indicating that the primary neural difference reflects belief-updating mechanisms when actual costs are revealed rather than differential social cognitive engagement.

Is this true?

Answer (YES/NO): NO